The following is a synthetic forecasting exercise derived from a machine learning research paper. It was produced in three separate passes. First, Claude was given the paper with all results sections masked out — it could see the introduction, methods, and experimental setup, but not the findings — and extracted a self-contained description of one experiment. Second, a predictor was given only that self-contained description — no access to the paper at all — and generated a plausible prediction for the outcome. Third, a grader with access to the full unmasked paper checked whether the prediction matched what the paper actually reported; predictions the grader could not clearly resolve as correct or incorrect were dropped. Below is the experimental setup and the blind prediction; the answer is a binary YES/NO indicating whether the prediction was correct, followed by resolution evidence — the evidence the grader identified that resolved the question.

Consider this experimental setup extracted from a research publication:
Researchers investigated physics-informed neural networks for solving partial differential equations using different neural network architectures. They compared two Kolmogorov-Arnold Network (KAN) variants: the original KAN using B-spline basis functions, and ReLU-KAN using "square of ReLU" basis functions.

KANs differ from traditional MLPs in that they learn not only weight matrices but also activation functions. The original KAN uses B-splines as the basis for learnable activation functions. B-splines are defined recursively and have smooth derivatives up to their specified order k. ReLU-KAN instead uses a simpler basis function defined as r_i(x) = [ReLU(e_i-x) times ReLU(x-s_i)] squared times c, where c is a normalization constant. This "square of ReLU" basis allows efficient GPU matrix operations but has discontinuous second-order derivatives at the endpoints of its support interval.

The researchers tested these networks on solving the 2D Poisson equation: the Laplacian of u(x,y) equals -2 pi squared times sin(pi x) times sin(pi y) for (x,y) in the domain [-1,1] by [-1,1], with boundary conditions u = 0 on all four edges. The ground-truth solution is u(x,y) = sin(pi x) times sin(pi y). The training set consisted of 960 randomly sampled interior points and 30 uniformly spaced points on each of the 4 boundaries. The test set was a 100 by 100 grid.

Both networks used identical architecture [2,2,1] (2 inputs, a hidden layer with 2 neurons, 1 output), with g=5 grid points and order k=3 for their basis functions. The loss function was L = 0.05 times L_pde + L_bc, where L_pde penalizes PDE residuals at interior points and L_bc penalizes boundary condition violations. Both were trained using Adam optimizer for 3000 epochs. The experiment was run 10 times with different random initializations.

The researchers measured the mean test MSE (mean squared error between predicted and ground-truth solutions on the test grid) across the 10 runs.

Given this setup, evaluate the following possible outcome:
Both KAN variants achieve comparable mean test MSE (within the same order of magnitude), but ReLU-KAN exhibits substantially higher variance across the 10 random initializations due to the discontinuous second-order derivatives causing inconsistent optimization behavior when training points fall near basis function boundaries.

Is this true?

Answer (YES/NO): NO